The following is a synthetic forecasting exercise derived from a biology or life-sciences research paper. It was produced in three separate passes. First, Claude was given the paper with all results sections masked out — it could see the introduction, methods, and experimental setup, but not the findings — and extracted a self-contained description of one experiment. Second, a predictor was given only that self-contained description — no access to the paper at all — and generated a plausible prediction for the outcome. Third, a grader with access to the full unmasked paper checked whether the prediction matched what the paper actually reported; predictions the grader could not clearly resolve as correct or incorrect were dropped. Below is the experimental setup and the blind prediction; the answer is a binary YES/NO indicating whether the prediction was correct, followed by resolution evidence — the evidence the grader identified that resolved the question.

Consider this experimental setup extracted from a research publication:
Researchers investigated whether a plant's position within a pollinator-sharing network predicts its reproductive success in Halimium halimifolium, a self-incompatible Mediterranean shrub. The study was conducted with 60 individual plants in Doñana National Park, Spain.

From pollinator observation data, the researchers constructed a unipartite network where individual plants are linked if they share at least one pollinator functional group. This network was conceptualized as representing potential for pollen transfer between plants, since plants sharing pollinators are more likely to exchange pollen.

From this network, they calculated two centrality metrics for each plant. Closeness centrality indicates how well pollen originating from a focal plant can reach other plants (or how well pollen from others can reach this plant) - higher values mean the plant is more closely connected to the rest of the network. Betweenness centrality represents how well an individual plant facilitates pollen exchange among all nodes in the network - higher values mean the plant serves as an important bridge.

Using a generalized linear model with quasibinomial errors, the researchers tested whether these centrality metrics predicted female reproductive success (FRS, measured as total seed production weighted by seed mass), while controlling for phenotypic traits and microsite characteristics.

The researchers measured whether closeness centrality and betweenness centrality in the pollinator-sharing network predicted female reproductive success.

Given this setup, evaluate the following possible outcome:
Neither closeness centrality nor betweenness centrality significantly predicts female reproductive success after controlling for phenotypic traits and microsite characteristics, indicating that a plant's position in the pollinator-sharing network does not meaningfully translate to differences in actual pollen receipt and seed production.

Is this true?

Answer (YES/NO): NO